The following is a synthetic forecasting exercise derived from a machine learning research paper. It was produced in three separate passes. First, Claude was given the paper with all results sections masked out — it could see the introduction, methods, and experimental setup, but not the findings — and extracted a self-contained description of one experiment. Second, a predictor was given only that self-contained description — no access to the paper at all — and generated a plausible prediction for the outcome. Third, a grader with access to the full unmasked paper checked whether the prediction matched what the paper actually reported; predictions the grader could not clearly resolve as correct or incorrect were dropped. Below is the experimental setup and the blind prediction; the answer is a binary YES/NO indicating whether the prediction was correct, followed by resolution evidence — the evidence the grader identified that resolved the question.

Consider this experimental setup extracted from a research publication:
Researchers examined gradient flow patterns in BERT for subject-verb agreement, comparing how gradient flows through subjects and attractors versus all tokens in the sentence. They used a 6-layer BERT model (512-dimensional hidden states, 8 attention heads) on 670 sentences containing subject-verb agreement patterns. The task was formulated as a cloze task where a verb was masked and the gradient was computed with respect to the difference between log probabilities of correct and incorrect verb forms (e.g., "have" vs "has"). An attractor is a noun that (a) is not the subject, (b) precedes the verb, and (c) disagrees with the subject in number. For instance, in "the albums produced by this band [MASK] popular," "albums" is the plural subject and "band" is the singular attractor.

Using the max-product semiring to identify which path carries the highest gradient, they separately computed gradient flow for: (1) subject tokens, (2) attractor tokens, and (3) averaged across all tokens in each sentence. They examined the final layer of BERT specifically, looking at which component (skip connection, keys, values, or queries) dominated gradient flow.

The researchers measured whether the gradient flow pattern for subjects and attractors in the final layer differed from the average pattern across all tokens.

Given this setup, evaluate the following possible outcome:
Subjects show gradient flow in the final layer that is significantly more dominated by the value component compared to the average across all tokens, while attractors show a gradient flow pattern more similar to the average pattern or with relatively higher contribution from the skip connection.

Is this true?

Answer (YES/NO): NO